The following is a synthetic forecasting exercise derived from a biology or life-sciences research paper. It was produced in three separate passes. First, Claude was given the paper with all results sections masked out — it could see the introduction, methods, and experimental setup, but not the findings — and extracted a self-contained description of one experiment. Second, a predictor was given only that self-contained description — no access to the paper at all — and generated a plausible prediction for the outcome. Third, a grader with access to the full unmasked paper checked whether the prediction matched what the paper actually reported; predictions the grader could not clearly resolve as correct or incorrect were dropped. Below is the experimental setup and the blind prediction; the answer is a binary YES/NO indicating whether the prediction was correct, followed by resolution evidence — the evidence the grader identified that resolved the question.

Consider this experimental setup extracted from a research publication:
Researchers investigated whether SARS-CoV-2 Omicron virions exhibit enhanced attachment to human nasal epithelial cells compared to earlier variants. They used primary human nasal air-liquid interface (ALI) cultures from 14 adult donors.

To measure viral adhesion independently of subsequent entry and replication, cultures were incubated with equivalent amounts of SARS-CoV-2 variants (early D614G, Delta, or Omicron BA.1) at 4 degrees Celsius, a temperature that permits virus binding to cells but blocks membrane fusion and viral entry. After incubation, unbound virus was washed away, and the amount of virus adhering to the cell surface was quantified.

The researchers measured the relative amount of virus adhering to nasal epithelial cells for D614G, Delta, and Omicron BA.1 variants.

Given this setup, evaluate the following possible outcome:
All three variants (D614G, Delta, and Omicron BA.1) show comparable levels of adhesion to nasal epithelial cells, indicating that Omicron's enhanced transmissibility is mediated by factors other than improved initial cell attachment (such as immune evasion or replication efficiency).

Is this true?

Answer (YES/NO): NO